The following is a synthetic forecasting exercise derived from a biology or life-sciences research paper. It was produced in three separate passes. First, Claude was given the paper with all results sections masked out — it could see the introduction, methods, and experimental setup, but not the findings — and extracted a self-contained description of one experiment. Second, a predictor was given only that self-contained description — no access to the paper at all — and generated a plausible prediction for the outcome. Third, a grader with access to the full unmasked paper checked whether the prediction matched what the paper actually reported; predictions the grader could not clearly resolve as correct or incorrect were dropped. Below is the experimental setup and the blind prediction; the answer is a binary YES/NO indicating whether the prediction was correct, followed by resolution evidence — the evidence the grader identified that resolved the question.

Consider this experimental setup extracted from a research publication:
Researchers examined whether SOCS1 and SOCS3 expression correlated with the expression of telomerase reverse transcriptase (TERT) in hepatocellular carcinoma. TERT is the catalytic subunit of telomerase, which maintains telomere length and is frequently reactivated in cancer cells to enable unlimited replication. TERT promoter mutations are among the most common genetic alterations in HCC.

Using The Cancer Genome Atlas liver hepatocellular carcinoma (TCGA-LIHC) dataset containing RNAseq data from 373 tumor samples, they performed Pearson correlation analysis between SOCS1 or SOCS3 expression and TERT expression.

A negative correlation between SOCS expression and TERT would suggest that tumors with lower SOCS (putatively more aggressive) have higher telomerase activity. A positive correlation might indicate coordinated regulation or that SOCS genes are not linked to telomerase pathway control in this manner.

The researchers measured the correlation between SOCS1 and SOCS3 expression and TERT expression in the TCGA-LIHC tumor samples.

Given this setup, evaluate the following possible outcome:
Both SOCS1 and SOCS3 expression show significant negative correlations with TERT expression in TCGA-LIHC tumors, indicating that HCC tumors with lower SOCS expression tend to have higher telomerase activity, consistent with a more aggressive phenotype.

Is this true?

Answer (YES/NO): NO